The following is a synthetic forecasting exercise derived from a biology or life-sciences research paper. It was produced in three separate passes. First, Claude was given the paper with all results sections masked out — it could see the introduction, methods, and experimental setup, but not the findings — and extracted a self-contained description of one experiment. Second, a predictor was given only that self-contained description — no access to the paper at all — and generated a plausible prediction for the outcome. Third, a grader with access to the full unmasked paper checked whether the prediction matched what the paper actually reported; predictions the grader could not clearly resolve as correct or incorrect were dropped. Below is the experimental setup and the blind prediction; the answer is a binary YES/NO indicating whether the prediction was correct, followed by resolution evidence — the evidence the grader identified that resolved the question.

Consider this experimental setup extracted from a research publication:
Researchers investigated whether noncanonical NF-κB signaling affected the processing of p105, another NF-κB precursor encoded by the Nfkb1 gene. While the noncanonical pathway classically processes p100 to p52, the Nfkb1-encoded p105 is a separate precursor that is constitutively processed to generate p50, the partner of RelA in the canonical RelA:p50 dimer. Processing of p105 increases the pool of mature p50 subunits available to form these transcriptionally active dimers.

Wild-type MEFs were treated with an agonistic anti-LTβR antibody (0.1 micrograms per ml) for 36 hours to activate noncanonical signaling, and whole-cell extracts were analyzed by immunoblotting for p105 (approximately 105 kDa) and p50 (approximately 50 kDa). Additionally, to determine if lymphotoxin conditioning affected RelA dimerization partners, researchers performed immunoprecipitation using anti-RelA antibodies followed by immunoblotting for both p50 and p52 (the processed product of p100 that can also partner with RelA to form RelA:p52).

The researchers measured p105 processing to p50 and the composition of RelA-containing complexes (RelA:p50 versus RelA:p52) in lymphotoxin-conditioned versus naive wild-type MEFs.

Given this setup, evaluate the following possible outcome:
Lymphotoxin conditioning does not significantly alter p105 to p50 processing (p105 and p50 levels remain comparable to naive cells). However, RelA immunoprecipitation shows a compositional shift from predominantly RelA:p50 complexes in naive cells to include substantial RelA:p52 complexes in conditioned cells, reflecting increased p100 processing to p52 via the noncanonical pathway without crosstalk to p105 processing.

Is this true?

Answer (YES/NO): NO